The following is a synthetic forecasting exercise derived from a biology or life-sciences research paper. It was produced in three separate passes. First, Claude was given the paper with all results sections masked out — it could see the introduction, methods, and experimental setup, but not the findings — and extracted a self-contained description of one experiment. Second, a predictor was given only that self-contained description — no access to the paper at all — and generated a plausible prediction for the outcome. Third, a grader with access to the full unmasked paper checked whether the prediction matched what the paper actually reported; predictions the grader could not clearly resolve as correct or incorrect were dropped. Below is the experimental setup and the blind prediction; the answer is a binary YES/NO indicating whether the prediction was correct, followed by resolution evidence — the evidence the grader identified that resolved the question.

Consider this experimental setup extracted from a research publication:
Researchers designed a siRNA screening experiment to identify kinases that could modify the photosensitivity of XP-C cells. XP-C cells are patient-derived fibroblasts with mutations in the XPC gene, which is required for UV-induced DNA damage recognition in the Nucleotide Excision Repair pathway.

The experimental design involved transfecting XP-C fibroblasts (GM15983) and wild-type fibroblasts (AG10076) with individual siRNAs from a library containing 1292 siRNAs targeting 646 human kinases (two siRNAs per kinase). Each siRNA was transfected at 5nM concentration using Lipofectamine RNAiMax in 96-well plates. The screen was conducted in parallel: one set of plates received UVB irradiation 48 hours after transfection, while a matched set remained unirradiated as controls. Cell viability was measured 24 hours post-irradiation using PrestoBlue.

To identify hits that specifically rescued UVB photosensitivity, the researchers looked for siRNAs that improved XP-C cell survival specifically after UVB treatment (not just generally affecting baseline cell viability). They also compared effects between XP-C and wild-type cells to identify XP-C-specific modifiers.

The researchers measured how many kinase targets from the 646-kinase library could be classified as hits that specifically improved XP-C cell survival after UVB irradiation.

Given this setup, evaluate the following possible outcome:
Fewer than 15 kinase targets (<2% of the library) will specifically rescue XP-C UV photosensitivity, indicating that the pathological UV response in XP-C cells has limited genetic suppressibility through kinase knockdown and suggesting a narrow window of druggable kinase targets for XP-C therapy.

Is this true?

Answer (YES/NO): NO